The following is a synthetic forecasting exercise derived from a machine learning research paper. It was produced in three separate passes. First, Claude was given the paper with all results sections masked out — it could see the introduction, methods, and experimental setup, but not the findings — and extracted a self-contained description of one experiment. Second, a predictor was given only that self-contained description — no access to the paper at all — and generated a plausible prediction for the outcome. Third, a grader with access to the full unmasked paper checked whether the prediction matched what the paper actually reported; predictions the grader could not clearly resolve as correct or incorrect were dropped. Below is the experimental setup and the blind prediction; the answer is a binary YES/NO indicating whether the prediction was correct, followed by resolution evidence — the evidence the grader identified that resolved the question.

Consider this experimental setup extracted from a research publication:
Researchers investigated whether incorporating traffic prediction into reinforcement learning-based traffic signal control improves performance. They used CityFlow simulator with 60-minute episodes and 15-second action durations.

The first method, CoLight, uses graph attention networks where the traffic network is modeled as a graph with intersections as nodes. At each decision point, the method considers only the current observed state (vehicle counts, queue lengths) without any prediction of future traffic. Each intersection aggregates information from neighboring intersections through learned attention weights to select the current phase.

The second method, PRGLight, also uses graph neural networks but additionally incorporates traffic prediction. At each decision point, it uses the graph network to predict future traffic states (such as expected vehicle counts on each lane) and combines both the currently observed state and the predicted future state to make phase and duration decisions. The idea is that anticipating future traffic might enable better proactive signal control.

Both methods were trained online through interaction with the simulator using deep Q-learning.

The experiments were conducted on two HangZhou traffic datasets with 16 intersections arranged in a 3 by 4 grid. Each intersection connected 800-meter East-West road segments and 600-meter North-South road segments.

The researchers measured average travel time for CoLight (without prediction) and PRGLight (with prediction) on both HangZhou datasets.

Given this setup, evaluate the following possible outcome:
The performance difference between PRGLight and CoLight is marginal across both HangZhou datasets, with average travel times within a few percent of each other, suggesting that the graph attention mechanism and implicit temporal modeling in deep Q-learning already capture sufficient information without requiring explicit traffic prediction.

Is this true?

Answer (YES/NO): NO